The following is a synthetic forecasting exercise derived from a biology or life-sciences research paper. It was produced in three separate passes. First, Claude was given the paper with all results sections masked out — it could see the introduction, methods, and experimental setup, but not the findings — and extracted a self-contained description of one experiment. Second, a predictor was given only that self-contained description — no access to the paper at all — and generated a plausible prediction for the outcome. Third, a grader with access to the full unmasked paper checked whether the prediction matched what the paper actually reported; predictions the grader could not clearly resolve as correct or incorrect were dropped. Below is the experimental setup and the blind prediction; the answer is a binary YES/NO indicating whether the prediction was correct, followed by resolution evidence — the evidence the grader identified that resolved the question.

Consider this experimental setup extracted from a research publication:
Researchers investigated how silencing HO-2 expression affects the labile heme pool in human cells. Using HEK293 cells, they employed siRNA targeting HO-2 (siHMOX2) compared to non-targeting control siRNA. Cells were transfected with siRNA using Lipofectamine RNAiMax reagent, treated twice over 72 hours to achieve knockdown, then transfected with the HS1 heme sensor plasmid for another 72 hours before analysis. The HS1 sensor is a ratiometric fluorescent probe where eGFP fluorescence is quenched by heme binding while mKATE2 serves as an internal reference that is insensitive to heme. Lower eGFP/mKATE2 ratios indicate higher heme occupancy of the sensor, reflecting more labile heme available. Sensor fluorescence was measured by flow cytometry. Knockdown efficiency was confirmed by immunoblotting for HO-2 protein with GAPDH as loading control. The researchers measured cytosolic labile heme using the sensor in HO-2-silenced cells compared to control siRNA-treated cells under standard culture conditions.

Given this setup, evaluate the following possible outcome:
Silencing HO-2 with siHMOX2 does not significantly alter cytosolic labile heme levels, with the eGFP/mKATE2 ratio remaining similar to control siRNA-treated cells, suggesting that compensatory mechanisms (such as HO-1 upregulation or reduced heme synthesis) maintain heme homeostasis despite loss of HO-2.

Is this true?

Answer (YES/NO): NO